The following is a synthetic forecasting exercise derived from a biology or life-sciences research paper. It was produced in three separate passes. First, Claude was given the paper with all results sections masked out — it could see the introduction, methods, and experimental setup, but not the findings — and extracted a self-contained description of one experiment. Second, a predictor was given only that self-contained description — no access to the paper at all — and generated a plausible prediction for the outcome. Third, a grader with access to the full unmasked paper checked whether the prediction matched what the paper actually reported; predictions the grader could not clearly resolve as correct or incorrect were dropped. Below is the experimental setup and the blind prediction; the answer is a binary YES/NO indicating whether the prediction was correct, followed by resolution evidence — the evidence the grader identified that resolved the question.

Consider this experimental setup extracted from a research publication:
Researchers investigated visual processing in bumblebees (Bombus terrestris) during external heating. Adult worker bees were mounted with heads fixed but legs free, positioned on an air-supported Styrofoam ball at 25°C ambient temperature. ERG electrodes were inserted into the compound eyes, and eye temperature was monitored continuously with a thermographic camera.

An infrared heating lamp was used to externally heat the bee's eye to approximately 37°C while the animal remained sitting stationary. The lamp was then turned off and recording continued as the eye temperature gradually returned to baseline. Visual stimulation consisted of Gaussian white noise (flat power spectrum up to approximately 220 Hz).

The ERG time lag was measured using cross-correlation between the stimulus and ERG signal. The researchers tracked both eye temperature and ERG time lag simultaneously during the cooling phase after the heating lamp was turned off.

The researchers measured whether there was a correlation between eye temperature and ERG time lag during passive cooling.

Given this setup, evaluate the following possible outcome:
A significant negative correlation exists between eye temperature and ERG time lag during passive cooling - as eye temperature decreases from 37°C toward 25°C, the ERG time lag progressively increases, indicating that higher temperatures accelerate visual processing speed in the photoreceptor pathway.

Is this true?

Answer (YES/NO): YES